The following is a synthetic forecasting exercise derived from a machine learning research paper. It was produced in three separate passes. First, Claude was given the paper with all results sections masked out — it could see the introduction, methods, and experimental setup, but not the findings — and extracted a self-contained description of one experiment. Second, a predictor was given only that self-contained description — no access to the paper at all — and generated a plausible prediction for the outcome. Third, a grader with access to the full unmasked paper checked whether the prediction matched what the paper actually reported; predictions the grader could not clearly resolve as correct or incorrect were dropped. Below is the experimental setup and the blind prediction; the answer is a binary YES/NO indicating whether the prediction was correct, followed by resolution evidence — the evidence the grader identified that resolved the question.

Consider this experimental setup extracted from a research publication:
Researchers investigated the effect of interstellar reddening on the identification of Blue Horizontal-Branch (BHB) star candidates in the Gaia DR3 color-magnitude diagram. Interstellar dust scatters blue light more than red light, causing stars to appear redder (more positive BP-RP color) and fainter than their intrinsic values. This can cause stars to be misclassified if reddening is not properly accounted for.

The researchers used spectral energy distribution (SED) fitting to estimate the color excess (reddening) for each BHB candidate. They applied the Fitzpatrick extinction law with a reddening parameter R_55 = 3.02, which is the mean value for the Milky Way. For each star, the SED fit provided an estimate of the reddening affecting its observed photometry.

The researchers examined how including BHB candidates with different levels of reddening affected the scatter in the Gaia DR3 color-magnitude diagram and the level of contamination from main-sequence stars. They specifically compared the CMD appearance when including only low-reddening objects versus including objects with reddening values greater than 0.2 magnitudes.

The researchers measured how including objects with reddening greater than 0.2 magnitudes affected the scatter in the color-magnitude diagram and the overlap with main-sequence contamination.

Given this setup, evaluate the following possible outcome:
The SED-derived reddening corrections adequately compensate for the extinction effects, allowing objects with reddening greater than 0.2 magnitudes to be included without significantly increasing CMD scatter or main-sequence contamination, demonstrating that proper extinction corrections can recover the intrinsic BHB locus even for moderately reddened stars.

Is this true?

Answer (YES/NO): NO